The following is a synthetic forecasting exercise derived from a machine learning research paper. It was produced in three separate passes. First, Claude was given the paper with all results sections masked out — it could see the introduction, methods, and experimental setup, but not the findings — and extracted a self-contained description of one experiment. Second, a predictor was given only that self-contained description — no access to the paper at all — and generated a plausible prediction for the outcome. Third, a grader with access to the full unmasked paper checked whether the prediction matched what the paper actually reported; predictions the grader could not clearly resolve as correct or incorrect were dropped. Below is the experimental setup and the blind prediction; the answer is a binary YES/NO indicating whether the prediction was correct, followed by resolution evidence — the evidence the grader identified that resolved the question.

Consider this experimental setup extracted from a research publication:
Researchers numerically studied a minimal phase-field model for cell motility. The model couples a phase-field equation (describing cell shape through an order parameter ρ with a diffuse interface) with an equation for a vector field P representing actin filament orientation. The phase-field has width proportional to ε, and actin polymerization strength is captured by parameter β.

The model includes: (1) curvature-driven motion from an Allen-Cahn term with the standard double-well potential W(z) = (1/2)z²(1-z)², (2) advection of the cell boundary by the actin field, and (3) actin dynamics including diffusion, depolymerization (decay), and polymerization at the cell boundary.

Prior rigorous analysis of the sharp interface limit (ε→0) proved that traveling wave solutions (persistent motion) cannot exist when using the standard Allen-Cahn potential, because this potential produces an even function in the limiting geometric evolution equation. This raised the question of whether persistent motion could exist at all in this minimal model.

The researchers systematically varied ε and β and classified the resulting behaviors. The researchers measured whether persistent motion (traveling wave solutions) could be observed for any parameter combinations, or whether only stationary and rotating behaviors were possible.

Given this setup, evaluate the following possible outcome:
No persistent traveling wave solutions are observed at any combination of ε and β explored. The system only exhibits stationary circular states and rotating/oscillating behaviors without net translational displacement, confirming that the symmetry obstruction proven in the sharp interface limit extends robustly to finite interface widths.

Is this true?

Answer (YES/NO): NO